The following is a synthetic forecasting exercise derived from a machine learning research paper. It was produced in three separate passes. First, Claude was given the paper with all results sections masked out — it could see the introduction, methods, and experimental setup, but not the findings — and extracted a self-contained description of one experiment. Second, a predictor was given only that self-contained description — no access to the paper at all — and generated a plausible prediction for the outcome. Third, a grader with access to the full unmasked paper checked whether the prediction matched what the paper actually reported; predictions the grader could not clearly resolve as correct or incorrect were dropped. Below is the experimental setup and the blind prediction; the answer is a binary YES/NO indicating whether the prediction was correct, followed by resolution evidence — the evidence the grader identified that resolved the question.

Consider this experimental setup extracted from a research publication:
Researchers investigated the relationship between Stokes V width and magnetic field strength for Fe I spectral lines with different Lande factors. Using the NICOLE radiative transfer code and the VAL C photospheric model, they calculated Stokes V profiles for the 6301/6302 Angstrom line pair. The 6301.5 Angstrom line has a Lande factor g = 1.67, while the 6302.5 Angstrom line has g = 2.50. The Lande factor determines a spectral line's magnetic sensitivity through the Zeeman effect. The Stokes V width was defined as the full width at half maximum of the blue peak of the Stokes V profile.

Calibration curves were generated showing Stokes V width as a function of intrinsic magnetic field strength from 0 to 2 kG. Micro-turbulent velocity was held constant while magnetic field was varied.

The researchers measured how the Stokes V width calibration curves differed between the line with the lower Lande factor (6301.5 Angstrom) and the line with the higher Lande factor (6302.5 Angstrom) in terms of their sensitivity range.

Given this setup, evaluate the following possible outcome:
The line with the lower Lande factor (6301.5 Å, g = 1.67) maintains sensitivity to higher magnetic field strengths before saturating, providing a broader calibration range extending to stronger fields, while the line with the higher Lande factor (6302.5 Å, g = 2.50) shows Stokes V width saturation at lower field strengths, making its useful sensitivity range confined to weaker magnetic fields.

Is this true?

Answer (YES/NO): NO